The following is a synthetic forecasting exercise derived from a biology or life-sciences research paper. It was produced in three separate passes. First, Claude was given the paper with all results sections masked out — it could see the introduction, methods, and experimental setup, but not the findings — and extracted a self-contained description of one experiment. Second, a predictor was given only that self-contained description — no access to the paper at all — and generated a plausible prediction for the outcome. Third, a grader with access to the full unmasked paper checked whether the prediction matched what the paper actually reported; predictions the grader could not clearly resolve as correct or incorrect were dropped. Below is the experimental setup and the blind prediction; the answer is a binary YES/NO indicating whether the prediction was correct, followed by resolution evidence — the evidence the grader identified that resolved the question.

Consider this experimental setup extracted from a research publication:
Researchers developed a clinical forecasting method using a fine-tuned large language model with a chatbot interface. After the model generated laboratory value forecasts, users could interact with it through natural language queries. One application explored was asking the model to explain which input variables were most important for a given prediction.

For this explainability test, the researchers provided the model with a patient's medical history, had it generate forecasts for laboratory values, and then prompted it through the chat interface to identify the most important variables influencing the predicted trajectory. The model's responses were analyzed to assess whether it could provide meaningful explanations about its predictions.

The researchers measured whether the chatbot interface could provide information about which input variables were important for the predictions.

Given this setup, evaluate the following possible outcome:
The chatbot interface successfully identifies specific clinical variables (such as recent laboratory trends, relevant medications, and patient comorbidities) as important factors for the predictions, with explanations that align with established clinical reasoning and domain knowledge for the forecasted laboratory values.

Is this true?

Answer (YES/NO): YES